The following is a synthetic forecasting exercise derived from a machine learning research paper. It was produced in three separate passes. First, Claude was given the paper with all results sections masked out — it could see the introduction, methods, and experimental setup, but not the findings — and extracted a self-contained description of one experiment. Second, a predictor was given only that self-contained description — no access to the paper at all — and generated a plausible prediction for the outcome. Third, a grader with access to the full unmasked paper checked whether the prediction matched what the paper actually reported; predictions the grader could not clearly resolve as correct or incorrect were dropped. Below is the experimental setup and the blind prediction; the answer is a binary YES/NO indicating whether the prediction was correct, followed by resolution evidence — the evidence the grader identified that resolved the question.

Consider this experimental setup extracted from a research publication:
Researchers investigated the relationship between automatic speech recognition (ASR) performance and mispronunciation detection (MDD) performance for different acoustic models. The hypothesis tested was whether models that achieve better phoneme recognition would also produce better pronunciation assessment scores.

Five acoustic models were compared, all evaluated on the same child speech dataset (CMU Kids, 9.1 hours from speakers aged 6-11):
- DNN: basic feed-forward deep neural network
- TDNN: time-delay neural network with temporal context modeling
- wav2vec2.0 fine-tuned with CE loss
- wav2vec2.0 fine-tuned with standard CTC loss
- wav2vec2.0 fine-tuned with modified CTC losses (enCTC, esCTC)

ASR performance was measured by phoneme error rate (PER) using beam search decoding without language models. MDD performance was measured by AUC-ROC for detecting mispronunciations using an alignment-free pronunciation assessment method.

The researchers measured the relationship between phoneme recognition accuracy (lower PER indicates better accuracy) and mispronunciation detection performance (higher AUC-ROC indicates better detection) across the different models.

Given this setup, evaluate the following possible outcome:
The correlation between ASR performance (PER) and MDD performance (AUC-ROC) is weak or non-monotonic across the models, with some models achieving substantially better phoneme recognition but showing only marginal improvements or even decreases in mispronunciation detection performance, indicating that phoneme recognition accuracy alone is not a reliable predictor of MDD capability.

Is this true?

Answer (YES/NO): YES